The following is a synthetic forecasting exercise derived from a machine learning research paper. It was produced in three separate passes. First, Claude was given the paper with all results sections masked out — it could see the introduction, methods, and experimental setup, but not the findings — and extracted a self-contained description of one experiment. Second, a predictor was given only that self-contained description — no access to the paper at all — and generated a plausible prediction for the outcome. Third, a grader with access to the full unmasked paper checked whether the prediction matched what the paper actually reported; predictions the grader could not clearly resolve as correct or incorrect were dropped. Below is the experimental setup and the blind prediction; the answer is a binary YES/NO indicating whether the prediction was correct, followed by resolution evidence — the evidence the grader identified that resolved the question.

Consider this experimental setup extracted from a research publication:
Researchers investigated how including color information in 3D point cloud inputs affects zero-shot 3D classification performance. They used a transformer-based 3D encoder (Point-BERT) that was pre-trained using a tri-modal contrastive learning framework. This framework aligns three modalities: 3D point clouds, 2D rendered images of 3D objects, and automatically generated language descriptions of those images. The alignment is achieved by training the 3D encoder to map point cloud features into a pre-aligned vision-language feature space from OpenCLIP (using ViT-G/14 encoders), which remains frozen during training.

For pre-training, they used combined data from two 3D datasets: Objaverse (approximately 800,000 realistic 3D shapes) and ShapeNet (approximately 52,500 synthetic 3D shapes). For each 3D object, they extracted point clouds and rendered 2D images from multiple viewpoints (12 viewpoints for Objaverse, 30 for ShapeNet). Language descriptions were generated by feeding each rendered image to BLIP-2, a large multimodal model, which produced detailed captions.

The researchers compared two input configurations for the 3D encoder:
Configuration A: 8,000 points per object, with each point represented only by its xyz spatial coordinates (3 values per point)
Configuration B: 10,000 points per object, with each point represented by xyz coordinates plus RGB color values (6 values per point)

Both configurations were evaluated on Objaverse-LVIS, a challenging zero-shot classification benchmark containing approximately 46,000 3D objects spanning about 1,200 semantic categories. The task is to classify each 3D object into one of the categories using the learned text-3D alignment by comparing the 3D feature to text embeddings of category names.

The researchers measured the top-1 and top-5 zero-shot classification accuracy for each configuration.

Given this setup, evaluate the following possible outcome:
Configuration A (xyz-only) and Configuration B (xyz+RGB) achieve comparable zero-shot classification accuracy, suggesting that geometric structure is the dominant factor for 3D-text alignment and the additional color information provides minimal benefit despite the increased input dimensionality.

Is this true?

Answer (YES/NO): NO